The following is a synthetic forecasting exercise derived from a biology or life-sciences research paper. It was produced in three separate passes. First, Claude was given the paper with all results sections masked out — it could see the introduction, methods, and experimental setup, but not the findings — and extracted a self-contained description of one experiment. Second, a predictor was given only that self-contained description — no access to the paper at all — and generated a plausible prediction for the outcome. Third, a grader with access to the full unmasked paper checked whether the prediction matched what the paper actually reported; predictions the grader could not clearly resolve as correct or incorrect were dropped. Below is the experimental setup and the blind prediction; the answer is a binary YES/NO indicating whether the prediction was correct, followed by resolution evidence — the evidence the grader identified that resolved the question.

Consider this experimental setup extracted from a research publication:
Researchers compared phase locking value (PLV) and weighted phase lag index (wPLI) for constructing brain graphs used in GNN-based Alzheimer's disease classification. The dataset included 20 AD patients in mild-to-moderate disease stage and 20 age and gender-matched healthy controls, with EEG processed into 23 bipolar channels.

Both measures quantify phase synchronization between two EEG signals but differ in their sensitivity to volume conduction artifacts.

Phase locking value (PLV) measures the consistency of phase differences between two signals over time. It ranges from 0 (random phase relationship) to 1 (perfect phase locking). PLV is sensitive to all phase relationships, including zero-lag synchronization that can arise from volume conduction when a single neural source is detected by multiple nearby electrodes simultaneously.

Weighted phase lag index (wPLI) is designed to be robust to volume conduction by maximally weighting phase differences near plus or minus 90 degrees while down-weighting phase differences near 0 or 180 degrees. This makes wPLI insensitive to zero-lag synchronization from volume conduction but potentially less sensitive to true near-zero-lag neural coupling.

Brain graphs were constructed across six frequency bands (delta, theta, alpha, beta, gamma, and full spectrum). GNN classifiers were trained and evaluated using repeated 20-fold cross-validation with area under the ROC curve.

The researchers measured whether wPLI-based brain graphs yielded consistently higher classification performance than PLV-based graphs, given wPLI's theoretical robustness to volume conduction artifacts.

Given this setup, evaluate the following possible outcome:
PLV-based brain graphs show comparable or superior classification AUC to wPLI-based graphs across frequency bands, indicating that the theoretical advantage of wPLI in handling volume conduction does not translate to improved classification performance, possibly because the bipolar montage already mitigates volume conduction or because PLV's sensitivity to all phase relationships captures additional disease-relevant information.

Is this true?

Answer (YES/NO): YES